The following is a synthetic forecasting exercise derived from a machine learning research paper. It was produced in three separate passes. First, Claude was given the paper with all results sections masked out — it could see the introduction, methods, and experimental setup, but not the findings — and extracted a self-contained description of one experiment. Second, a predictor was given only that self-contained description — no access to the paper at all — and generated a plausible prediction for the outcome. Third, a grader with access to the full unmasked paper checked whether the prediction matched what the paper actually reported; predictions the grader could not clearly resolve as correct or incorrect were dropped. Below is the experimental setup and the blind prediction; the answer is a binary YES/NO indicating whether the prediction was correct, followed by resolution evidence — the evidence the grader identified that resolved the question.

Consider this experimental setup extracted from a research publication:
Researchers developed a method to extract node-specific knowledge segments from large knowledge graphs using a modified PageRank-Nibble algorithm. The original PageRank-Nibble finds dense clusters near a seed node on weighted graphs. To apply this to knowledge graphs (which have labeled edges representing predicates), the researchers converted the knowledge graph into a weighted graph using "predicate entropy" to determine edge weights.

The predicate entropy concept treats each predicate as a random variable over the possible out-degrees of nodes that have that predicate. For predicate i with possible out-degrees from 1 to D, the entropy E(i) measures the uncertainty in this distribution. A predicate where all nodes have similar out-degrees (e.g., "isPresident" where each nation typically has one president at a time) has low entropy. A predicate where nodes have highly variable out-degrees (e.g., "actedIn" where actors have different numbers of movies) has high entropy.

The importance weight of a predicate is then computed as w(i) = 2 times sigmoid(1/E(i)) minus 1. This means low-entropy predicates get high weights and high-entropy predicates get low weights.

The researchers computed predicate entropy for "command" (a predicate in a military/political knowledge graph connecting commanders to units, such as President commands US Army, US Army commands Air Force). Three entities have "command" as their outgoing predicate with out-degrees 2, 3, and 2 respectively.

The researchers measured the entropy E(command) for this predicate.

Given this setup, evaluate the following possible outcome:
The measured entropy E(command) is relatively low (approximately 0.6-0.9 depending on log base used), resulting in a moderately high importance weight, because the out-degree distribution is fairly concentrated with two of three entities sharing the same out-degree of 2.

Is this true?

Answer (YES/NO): NO